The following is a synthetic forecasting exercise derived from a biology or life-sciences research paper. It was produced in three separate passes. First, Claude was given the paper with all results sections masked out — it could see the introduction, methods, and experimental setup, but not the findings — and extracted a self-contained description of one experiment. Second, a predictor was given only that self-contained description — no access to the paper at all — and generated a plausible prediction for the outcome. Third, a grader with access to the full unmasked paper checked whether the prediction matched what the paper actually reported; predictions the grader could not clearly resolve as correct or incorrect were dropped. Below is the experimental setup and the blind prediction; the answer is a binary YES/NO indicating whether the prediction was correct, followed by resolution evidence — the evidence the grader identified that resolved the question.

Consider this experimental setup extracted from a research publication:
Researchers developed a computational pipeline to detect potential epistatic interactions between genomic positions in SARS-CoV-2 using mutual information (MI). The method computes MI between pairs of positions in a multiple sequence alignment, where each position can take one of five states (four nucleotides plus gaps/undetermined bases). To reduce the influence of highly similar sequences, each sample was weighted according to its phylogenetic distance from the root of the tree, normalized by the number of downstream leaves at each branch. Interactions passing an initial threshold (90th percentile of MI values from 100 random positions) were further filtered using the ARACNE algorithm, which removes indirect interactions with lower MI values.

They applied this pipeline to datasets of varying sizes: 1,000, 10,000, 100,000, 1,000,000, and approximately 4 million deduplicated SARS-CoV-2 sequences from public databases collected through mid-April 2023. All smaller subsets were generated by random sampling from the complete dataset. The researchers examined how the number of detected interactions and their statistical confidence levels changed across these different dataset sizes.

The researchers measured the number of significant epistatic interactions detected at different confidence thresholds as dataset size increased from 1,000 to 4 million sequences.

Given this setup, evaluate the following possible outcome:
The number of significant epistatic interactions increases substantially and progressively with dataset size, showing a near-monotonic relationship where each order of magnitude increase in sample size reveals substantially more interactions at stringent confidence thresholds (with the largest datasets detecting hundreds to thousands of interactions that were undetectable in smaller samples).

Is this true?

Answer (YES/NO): NO